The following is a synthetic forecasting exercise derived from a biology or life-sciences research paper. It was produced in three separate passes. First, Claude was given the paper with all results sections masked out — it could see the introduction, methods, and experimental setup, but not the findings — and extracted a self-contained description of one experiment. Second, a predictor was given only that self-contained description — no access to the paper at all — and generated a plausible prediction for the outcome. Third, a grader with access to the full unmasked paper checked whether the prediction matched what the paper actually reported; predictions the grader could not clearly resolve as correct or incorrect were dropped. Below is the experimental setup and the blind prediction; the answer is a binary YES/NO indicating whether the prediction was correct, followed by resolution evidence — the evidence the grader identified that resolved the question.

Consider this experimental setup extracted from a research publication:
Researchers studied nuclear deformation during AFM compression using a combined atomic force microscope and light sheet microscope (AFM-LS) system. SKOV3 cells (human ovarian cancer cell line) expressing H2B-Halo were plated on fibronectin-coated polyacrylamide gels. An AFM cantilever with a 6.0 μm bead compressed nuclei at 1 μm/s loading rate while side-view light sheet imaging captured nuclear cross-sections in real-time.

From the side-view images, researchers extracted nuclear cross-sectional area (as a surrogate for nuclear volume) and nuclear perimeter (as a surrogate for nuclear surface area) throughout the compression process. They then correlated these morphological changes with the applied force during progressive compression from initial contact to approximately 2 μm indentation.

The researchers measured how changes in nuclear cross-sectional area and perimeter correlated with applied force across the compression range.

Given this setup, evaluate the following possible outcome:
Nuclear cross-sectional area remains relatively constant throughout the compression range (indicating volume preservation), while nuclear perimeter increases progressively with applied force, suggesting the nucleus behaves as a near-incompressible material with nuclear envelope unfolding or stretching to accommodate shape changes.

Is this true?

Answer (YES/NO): NO